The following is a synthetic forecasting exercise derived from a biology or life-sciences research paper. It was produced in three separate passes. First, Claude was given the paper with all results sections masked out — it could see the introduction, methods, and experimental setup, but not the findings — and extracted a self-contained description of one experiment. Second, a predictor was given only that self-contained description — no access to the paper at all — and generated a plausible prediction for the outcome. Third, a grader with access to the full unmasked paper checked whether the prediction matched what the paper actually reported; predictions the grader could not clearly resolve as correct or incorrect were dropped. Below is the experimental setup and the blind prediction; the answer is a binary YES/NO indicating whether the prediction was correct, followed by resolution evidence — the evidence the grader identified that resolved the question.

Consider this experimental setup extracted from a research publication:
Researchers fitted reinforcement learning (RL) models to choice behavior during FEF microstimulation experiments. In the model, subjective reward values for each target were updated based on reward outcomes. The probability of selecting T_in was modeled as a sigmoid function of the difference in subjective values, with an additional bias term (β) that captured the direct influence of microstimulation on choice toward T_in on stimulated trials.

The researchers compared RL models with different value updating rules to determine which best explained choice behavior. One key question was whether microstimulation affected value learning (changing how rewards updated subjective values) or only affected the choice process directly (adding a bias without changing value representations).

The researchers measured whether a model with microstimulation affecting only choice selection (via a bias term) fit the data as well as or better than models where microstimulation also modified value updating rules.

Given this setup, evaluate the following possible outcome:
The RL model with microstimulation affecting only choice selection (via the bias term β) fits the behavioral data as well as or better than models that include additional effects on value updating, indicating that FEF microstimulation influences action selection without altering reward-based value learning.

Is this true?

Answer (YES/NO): YES